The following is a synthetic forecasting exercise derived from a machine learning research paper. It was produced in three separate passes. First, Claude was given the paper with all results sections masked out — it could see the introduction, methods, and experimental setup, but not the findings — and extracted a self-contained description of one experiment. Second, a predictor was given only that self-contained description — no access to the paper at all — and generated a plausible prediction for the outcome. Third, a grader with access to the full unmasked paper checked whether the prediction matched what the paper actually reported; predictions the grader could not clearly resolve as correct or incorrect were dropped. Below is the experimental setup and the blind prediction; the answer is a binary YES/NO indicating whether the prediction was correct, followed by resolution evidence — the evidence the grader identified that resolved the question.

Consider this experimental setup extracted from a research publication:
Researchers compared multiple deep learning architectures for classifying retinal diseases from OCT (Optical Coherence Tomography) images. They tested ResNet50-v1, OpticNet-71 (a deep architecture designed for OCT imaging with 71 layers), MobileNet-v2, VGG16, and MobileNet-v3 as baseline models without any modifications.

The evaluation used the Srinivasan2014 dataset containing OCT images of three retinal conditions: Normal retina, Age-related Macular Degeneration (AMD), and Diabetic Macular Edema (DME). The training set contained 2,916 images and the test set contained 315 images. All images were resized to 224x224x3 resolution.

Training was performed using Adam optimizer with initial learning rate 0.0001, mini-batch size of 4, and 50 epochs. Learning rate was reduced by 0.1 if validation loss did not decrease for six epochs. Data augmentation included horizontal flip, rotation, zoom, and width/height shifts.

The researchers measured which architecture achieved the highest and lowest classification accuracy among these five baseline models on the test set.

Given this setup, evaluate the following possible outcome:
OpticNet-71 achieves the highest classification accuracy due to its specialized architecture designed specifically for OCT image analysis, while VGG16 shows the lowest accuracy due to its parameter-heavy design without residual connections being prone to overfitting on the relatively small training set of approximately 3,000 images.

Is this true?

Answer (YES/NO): NO